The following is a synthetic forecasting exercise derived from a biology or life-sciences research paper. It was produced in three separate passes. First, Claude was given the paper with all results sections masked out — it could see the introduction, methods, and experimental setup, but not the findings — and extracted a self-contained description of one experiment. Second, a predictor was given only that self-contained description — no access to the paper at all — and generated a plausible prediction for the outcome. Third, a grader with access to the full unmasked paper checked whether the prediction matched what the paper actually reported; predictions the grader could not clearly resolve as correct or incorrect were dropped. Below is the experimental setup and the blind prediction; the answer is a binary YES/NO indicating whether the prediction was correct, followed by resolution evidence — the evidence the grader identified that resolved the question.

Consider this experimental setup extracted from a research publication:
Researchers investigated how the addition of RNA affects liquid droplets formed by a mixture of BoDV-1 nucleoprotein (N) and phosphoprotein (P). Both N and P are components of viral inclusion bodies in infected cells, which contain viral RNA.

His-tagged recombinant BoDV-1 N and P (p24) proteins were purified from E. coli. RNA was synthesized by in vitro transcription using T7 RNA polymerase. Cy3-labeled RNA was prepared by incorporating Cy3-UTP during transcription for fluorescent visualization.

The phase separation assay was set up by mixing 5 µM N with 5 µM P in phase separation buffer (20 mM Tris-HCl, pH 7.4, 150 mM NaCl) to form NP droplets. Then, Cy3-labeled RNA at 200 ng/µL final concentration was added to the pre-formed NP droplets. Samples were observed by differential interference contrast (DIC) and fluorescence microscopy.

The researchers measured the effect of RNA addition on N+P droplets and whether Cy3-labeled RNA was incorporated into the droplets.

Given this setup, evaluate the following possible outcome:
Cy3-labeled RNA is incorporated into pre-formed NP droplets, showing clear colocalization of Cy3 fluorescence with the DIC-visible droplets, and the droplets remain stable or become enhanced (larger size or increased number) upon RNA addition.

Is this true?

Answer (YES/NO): NO